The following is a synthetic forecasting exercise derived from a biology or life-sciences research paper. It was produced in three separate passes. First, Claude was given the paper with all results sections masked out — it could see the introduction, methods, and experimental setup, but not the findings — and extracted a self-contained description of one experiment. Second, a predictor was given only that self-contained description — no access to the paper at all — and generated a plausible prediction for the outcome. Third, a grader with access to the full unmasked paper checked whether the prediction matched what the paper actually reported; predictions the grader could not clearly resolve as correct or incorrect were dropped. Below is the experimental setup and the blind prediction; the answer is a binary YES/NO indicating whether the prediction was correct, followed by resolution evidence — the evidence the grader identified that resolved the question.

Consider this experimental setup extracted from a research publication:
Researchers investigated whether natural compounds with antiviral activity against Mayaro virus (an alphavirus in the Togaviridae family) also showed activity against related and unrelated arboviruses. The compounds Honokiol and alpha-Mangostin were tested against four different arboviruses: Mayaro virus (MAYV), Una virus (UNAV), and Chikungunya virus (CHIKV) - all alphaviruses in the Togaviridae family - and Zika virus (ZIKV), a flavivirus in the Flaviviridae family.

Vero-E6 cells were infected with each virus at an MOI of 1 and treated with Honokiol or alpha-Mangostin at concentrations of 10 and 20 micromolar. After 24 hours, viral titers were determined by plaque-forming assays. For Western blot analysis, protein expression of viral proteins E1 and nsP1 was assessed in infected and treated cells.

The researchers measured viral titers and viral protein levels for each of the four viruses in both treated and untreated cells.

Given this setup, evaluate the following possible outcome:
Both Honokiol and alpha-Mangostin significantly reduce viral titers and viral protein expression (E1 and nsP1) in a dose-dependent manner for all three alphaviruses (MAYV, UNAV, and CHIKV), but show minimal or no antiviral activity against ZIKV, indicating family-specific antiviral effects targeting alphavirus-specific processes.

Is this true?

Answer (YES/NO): NO